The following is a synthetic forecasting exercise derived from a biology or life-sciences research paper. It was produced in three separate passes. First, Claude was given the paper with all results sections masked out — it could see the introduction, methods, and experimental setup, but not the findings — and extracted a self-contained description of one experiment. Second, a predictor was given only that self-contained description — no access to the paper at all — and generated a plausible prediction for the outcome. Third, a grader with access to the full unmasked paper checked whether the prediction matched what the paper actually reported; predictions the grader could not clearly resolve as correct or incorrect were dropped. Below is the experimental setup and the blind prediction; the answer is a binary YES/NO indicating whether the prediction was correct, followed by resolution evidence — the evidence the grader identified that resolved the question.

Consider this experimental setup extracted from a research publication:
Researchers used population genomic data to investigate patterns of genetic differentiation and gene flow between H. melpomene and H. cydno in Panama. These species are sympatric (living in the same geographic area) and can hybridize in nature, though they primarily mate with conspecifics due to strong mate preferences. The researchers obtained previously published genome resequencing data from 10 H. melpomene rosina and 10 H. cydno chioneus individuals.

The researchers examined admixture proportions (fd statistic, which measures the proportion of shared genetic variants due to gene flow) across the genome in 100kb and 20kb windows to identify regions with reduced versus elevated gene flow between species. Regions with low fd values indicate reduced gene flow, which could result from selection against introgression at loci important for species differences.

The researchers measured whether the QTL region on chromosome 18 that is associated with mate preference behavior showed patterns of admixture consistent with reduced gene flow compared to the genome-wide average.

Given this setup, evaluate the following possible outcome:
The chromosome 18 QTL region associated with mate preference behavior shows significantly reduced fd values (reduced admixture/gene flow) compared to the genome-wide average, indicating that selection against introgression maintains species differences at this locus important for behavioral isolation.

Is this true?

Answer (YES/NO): YES